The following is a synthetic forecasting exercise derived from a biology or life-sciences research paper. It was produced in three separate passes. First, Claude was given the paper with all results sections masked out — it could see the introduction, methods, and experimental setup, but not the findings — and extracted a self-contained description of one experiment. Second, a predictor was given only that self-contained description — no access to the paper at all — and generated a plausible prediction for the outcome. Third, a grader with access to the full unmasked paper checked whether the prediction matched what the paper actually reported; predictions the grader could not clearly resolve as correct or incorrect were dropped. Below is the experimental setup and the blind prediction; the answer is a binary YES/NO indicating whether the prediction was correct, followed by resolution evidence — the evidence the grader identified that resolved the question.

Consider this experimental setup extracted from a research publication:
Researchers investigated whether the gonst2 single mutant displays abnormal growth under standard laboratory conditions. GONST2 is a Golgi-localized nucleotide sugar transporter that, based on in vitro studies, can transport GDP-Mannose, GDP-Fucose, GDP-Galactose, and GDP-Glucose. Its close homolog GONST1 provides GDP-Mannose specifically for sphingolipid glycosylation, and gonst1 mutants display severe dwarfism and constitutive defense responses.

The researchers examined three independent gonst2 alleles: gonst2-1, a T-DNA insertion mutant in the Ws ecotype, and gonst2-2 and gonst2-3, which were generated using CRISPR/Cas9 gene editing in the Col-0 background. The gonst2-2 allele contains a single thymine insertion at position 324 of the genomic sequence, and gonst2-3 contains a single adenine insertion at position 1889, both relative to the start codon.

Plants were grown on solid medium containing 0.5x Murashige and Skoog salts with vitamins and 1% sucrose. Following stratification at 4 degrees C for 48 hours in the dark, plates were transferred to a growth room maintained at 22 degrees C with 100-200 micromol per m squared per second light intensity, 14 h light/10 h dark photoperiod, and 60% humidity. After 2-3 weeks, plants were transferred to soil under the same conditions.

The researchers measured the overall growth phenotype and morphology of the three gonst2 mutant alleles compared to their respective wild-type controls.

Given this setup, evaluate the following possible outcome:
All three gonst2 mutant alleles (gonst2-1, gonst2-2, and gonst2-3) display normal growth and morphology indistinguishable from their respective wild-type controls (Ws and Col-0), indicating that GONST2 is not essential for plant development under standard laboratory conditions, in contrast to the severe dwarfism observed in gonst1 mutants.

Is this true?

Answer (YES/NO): YES